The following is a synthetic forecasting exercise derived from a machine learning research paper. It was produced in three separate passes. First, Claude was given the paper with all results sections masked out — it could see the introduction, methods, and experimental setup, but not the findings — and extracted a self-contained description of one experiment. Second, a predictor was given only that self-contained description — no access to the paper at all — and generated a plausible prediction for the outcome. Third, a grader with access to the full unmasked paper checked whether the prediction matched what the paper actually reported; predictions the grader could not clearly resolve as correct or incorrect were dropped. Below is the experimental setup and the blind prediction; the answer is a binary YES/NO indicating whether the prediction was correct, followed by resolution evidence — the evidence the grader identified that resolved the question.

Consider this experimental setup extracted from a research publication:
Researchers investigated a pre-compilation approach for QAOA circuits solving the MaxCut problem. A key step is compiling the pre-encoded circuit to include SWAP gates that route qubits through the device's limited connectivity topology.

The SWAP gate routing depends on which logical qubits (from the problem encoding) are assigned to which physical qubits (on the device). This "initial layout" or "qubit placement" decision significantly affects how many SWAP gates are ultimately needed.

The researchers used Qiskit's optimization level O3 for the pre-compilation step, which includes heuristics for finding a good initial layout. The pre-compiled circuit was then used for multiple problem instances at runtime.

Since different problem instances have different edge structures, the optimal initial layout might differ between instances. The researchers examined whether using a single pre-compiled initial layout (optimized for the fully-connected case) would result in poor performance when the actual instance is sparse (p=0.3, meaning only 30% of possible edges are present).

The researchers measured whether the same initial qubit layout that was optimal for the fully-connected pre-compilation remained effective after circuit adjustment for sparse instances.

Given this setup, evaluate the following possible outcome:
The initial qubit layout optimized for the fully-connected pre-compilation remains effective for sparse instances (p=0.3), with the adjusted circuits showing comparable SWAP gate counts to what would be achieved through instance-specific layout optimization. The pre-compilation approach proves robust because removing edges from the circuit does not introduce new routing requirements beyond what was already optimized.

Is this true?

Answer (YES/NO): YES